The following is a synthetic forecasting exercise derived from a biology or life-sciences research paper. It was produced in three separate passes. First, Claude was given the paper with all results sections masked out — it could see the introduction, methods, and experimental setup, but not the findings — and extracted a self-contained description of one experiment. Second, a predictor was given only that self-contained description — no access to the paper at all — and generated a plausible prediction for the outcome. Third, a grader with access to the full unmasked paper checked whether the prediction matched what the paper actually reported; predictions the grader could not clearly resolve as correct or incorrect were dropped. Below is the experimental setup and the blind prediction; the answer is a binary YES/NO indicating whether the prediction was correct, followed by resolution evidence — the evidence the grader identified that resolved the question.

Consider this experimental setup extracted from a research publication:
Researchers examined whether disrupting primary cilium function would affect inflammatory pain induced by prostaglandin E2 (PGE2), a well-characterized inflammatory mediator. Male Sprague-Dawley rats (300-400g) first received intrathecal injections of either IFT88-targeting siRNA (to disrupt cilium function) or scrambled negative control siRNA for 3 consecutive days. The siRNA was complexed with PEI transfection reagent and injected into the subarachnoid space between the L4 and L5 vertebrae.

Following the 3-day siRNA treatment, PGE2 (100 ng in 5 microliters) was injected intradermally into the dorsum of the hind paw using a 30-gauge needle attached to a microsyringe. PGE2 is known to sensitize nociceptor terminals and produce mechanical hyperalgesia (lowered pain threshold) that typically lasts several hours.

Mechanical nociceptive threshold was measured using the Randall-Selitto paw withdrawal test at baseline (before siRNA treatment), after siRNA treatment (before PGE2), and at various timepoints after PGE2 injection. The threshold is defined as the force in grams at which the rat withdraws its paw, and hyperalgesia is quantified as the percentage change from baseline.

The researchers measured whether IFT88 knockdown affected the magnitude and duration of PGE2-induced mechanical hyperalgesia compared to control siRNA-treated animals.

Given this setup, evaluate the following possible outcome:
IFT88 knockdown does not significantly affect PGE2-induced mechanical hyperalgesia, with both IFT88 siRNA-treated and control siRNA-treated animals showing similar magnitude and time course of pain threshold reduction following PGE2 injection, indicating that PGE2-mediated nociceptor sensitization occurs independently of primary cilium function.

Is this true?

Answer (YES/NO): NO